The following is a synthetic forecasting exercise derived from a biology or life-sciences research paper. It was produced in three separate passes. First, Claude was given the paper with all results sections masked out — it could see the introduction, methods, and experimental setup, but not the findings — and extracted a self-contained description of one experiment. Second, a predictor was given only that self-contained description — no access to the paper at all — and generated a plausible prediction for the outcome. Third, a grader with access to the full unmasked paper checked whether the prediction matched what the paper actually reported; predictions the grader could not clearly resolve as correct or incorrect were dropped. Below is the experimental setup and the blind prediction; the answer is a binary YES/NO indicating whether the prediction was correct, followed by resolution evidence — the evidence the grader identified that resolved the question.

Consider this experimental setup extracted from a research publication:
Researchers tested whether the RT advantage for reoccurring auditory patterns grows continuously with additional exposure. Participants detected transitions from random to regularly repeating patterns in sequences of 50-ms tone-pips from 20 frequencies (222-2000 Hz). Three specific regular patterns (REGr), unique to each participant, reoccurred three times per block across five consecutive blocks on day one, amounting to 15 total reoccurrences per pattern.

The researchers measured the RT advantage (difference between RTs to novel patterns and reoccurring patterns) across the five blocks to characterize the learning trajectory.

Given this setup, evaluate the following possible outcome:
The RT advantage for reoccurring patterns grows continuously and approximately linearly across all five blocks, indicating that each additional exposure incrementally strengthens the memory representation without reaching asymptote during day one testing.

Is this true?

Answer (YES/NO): NO